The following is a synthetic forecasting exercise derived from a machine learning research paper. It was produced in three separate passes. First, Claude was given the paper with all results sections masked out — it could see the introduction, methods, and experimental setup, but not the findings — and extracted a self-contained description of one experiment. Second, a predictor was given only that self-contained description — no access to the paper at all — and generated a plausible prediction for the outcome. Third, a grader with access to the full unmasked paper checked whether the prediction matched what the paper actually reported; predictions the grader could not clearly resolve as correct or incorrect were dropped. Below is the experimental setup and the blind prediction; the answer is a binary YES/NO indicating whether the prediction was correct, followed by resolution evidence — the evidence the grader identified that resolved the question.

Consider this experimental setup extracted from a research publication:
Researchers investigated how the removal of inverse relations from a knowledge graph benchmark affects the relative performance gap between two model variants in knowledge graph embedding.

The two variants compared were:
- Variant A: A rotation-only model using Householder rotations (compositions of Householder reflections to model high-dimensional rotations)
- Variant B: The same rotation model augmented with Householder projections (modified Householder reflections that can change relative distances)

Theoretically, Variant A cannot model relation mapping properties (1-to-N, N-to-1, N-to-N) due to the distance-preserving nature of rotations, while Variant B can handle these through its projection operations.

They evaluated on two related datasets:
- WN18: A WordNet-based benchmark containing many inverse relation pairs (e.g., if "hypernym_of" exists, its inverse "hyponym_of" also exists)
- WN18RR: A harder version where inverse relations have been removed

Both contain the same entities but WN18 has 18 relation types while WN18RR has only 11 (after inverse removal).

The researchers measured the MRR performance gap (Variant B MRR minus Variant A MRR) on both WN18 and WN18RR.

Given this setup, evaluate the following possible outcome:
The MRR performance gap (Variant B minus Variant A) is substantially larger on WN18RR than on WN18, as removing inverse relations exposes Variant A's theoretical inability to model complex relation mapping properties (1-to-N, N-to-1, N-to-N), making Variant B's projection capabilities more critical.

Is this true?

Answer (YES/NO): YES